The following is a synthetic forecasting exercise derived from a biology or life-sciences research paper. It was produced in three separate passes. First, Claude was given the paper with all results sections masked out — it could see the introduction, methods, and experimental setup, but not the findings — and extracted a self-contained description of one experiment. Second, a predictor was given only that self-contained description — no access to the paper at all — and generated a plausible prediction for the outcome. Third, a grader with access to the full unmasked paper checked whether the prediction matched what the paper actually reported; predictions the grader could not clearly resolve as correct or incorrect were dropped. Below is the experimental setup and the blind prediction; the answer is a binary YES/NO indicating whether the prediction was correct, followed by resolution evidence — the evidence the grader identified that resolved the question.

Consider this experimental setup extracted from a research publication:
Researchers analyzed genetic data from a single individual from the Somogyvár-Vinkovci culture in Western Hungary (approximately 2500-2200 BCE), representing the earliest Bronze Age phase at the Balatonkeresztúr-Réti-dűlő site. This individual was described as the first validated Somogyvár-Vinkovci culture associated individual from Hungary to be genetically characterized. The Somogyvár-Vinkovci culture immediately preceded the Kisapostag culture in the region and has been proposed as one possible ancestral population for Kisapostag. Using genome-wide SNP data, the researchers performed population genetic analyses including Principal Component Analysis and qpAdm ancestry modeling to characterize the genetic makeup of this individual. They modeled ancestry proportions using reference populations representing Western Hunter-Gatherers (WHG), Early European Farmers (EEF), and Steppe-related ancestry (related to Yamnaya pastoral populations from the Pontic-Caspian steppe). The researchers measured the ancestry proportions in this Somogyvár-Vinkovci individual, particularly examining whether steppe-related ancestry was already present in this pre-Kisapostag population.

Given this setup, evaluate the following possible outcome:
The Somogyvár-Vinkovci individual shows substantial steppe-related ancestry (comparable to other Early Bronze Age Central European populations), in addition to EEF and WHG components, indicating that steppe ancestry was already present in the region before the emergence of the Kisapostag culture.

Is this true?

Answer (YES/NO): YES